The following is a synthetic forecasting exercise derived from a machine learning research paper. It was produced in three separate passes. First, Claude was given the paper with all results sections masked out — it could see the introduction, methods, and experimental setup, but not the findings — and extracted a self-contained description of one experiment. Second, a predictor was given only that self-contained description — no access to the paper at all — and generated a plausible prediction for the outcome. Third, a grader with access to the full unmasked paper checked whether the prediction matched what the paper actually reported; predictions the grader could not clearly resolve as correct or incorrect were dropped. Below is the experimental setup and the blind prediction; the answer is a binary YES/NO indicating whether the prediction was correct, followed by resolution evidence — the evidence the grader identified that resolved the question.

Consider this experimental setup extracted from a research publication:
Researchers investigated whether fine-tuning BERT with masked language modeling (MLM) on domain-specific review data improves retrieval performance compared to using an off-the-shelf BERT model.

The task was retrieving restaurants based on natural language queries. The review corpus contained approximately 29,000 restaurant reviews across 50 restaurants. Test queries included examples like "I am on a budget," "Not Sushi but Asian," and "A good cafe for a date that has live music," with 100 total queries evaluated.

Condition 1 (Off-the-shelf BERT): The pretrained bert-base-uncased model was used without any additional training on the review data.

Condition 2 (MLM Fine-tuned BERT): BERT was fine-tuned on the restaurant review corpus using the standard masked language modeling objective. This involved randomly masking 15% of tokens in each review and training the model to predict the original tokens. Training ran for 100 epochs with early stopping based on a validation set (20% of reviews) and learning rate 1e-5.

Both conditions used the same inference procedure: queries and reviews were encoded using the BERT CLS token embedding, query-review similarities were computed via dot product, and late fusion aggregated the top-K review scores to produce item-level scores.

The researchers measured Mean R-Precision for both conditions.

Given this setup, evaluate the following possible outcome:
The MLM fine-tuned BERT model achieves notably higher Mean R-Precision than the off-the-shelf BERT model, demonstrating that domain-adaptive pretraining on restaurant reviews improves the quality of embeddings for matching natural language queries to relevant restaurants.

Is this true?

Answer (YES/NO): NO